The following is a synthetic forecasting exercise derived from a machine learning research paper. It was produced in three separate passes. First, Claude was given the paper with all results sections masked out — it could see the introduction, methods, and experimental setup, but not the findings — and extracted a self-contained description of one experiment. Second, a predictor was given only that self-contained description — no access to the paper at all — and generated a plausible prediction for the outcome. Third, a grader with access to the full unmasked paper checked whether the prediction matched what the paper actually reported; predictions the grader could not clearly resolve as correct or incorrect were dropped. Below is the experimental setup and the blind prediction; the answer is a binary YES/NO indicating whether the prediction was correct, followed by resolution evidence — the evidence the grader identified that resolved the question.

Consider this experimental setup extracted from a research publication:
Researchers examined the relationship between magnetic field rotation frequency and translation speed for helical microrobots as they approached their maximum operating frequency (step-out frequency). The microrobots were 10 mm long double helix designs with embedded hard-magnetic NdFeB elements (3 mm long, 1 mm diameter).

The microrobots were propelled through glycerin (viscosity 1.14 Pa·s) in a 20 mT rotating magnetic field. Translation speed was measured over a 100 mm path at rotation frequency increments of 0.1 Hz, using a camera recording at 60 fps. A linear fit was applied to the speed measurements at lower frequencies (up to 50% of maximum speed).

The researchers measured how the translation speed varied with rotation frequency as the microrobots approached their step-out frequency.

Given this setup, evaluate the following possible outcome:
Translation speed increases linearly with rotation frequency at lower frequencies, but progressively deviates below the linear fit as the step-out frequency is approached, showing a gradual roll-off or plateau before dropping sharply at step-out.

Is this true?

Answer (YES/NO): YES